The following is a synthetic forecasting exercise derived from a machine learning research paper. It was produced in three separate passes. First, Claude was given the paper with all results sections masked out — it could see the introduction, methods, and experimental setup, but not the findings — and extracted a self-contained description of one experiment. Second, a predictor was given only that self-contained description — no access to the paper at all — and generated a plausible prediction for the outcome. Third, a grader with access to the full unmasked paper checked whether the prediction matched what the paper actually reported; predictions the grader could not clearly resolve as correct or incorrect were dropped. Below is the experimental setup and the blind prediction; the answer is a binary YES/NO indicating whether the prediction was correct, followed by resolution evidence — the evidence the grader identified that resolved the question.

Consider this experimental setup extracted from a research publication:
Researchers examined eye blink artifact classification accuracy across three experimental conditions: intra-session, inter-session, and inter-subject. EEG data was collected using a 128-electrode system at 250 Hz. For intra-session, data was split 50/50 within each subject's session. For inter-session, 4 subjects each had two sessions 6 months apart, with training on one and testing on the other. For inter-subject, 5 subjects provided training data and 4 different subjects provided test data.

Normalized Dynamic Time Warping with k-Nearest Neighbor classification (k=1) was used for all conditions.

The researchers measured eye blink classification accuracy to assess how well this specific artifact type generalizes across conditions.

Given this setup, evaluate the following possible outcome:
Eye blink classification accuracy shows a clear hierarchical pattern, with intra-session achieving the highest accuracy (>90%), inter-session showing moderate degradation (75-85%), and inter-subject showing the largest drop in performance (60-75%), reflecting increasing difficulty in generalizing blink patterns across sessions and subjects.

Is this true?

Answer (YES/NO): NO